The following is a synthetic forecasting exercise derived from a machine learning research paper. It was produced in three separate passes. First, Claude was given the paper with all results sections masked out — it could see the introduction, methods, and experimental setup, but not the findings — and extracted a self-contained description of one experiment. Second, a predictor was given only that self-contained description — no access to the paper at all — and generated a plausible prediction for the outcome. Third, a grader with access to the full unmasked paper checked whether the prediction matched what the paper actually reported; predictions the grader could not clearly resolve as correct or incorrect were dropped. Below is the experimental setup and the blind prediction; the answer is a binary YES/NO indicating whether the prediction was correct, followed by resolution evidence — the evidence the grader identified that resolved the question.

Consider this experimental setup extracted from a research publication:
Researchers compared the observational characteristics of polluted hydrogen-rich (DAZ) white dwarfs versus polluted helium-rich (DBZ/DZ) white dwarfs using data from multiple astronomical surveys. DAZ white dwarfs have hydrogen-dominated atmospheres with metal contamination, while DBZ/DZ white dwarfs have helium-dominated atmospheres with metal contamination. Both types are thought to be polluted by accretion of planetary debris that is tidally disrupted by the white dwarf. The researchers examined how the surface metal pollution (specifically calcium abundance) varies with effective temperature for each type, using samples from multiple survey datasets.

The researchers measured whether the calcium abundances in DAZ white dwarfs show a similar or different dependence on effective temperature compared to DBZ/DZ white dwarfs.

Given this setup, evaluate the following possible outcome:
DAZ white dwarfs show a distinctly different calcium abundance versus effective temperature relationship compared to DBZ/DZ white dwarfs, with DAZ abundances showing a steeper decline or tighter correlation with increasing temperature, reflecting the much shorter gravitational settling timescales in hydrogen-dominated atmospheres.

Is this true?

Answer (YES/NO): NO